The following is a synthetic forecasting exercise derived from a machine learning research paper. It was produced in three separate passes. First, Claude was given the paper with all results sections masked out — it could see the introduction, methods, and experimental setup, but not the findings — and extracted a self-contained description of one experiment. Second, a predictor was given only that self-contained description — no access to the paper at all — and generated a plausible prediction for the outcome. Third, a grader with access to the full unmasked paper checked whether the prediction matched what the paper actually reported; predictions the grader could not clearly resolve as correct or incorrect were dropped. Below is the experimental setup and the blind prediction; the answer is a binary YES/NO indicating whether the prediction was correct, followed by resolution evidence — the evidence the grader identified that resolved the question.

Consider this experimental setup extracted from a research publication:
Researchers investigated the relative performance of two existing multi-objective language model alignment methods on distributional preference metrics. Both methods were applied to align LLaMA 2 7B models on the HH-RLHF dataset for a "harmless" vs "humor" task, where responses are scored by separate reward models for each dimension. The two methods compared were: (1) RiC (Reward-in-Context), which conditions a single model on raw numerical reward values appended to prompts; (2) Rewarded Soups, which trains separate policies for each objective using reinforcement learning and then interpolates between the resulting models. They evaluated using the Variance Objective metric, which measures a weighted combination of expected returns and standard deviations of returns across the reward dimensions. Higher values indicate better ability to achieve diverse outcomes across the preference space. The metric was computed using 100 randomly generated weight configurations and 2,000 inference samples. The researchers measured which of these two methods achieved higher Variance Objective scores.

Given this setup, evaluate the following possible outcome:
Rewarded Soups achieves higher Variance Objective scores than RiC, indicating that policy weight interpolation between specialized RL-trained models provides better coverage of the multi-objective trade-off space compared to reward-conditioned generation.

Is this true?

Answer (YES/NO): YES